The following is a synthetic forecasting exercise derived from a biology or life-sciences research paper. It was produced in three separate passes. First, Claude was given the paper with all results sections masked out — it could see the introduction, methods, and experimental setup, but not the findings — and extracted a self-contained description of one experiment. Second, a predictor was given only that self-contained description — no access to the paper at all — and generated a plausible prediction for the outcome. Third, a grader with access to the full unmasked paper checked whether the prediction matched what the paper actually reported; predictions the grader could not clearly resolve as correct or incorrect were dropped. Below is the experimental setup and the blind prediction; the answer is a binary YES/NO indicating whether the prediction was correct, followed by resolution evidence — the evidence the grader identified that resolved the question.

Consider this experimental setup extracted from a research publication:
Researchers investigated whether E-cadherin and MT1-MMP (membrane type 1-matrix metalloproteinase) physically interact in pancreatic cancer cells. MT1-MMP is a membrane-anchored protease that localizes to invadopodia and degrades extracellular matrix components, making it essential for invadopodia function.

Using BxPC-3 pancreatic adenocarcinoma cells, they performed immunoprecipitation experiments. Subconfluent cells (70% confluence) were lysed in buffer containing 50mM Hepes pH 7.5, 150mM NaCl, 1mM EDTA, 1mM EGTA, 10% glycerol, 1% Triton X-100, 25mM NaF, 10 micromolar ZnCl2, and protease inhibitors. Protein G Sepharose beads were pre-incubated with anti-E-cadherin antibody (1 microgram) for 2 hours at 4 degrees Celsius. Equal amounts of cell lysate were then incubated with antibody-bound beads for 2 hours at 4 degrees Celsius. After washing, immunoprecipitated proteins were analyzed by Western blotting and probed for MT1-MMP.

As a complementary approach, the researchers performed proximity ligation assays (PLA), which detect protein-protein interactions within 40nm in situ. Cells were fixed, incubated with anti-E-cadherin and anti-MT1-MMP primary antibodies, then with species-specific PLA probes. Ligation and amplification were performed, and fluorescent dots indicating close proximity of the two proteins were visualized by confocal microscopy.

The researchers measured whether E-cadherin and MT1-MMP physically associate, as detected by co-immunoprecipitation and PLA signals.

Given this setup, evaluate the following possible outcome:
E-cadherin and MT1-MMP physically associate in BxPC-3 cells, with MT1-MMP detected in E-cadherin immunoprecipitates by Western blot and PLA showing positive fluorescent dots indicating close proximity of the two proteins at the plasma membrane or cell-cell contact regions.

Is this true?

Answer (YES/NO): NO